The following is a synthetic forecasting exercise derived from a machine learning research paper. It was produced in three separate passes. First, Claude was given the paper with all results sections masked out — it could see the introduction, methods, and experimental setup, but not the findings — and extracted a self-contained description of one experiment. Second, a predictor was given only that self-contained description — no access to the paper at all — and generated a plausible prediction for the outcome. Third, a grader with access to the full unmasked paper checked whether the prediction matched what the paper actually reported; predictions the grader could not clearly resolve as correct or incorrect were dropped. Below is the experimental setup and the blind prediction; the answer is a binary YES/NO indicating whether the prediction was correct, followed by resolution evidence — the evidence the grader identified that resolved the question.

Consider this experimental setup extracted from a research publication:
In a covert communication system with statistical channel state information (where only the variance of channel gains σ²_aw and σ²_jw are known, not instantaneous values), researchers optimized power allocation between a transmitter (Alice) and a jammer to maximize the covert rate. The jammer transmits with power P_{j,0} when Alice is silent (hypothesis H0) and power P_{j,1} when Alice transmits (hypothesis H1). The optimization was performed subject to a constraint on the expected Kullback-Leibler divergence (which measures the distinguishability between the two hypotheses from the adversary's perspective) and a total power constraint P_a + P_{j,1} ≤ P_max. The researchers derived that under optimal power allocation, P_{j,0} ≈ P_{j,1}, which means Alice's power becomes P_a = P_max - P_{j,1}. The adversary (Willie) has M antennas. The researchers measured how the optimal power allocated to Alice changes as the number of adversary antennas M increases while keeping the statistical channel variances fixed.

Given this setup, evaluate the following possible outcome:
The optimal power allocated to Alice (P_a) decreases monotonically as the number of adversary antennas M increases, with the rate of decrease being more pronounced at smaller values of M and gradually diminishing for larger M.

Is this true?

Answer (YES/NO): NO